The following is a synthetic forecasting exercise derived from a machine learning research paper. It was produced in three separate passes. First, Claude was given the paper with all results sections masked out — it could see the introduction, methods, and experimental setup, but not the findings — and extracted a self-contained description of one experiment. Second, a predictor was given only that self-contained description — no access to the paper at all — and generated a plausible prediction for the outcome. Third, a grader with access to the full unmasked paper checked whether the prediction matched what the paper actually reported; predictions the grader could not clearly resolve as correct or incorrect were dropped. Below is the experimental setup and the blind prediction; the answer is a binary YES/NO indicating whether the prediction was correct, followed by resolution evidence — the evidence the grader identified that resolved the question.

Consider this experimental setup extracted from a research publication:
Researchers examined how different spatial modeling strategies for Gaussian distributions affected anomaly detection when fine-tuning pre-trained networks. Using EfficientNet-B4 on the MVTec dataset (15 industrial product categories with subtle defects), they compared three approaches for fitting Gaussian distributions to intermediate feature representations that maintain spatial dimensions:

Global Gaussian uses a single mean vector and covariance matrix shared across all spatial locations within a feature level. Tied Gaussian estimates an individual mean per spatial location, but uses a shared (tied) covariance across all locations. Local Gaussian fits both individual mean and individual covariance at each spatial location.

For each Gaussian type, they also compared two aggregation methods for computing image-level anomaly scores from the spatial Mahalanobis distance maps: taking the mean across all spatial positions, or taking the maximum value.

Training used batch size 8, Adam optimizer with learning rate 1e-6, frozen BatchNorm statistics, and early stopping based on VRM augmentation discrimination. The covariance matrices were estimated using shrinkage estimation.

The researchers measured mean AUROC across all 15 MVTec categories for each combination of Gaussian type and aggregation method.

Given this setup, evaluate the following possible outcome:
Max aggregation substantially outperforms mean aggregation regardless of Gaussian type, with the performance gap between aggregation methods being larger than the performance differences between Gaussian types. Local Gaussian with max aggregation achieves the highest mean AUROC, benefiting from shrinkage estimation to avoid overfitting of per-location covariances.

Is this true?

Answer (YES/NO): NO